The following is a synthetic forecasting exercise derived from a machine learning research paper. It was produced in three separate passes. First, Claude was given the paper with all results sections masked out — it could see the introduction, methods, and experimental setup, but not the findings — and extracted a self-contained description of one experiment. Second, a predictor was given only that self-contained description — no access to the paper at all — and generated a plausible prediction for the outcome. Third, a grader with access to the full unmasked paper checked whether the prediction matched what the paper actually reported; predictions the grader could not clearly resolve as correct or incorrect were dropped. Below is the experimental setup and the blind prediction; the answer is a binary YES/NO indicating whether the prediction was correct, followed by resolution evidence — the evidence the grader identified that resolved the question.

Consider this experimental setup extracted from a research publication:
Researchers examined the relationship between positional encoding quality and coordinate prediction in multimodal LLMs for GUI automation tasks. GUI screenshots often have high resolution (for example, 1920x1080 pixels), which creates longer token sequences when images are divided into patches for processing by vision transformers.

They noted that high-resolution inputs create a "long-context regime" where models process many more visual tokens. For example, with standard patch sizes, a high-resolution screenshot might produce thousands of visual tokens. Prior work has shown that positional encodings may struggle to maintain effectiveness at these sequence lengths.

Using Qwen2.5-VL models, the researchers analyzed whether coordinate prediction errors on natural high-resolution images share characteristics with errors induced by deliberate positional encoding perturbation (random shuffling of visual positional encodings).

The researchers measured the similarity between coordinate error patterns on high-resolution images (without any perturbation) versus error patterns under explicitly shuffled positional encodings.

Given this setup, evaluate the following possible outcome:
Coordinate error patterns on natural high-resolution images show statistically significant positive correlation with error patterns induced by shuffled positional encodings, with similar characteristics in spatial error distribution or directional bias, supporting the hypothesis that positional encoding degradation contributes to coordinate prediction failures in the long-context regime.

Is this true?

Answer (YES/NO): YES